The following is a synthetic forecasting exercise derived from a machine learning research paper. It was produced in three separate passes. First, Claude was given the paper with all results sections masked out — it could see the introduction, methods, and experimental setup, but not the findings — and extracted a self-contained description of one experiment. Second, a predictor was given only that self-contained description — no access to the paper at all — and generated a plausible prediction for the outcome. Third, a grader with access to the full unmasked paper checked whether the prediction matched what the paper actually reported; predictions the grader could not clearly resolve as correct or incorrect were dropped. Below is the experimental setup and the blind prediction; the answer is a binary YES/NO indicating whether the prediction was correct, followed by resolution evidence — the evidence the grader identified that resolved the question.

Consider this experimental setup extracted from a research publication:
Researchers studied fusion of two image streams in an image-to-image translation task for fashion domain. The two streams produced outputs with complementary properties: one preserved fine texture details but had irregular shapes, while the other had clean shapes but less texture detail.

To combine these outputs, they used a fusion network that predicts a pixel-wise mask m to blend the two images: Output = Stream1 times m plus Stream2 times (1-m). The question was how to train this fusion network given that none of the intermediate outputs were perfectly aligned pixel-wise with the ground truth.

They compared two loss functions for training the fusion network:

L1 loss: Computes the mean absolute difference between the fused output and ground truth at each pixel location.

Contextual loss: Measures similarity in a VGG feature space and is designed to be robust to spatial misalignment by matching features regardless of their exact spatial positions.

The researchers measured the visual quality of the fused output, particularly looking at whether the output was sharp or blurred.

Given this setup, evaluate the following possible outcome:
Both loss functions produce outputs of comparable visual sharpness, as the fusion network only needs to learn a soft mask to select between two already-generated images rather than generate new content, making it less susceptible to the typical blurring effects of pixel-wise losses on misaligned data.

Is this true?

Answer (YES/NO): NO